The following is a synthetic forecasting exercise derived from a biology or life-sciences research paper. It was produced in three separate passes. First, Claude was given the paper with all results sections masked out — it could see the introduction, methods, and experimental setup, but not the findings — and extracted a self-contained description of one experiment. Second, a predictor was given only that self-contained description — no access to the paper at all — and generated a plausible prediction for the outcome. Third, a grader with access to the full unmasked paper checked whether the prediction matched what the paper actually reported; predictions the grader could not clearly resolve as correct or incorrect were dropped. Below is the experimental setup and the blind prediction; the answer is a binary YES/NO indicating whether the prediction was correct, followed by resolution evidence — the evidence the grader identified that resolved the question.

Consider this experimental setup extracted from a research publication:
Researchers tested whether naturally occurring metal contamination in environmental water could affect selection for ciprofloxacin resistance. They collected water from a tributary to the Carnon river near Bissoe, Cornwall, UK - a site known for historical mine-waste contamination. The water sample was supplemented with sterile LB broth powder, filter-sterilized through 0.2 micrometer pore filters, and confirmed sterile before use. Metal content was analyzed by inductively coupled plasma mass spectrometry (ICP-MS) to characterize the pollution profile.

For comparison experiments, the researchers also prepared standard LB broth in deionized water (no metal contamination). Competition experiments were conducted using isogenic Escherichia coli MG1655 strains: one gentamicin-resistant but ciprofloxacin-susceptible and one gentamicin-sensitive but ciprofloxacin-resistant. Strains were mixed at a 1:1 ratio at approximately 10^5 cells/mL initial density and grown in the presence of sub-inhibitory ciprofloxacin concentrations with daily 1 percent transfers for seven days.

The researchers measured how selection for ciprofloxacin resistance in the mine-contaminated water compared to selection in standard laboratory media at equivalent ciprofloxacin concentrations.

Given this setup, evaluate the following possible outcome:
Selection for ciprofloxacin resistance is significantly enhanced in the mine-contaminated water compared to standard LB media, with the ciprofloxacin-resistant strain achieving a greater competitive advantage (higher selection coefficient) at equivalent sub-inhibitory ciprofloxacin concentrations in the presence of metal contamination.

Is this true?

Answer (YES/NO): NO